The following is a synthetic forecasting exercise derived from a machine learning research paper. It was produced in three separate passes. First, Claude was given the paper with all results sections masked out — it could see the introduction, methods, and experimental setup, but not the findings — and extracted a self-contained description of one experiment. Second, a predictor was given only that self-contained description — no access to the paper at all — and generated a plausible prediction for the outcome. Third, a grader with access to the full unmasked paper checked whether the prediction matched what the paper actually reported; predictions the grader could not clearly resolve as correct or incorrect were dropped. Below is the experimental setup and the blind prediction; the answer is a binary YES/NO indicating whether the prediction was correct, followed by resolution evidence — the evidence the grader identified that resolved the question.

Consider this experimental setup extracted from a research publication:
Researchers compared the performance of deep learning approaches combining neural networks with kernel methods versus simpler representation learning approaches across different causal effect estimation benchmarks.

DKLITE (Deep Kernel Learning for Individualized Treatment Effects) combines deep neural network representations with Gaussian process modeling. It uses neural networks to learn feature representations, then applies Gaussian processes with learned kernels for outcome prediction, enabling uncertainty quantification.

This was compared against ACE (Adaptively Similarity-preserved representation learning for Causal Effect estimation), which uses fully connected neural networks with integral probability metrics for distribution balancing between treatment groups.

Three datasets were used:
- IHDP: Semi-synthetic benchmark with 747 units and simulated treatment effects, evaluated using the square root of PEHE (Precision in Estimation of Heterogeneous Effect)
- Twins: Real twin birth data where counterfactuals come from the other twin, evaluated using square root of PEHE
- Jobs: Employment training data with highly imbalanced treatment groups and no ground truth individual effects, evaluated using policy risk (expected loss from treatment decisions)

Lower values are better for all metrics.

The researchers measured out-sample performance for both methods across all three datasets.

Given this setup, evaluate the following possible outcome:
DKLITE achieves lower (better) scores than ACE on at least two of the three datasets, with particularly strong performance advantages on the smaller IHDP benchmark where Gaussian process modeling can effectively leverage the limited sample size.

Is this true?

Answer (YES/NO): NO